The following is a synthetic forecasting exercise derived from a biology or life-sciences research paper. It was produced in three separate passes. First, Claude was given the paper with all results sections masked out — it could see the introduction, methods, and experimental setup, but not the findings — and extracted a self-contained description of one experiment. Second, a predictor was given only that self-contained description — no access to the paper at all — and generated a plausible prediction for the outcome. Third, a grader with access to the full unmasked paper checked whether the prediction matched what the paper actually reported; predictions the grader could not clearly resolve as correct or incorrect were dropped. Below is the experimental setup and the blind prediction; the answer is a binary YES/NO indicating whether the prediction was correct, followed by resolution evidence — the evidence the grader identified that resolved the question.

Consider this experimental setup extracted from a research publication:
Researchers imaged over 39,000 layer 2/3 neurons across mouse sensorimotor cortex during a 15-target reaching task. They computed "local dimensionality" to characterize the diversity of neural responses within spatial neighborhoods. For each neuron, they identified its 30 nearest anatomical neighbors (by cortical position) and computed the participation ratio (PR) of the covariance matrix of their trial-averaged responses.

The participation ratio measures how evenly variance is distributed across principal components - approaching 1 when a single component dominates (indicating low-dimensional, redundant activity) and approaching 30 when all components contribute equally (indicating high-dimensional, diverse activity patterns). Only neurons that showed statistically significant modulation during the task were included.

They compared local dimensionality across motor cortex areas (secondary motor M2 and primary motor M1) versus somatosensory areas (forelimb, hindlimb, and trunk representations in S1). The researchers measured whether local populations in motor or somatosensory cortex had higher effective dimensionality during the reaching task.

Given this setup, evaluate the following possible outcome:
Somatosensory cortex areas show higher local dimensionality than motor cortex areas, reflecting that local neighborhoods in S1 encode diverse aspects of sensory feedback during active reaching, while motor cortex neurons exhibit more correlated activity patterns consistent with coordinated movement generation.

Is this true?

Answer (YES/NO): NO